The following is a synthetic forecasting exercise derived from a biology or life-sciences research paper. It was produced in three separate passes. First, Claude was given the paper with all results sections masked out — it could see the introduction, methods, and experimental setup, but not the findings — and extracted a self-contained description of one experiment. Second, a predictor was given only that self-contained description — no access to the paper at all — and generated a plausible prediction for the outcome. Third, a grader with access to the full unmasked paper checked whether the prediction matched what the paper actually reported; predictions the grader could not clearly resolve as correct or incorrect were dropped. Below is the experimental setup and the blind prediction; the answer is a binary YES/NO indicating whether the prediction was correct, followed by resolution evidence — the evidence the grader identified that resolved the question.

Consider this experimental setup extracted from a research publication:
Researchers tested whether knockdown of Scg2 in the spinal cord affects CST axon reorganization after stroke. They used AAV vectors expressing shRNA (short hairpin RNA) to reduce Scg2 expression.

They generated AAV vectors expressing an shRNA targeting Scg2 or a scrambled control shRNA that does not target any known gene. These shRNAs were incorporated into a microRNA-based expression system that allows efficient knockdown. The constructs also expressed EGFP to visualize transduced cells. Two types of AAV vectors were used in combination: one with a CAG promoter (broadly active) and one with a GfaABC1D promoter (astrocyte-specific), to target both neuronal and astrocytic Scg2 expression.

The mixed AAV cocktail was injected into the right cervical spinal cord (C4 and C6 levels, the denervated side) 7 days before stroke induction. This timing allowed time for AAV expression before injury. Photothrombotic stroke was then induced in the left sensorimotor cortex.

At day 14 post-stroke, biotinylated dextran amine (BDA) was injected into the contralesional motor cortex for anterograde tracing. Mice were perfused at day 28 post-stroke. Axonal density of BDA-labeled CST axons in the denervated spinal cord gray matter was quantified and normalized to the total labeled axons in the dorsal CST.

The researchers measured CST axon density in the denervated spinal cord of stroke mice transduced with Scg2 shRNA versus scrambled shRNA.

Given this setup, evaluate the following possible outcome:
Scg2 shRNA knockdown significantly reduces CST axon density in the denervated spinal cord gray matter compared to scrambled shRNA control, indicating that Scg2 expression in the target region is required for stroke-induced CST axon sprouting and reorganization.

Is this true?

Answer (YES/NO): YES